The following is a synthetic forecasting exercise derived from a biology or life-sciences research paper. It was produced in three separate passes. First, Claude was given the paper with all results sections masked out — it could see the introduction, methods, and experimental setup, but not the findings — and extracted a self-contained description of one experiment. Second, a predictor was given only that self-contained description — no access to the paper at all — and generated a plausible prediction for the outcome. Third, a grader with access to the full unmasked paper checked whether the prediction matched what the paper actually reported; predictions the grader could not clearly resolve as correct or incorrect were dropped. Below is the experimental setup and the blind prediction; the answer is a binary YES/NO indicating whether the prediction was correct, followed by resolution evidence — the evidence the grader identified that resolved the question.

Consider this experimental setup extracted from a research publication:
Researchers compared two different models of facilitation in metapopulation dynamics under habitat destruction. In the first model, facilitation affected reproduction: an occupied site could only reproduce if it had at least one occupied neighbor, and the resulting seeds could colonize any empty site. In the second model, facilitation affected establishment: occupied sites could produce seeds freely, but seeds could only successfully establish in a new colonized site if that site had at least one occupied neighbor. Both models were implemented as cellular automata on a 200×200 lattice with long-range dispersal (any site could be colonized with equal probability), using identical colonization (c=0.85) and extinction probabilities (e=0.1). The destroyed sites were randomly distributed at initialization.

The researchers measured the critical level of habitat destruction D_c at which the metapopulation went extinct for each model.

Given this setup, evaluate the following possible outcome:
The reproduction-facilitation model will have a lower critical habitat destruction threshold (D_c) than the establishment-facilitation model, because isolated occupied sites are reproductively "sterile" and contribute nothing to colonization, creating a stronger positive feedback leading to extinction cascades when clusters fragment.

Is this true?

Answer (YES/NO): NO